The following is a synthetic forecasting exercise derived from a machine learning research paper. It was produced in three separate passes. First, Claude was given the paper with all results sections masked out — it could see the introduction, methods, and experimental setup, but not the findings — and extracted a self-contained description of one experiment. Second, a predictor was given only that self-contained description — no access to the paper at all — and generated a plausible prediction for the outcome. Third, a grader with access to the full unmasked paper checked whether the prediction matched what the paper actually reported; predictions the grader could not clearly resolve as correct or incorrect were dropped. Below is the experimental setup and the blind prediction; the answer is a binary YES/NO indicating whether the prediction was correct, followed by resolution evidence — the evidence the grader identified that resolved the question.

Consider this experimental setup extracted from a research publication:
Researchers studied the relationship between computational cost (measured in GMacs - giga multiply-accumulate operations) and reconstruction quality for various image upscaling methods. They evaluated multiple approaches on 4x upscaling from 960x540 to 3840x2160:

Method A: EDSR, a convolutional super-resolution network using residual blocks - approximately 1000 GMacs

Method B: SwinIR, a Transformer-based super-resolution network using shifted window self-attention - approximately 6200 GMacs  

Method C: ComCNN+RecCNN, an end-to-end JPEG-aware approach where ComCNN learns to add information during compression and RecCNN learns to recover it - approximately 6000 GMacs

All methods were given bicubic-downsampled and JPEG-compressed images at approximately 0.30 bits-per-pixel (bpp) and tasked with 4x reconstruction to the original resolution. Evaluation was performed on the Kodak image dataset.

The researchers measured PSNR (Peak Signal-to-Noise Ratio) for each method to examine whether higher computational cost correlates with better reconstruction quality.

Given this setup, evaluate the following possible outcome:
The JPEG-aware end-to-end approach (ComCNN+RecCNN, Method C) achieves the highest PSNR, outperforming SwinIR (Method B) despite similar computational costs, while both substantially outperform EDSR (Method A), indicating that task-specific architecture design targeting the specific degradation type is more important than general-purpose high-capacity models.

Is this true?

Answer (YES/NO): NO